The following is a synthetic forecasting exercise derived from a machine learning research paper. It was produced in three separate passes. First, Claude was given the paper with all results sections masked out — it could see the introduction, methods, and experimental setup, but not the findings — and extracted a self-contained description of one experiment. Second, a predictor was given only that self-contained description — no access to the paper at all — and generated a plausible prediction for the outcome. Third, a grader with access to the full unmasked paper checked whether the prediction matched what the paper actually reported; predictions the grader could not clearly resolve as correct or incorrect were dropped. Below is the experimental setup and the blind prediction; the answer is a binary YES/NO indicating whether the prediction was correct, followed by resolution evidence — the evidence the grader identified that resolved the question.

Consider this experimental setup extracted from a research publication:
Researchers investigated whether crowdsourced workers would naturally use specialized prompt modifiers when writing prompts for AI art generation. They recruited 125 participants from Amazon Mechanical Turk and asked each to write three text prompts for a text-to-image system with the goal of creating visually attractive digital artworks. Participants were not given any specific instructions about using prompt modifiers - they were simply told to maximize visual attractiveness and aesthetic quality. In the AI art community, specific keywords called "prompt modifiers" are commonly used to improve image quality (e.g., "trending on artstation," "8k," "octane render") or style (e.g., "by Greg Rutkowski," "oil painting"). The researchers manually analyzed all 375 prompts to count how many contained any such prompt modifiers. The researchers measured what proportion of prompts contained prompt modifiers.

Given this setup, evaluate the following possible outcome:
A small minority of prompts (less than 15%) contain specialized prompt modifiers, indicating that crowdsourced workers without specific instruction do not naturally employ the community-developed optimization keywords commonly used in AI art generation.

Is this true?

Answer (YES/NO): YES